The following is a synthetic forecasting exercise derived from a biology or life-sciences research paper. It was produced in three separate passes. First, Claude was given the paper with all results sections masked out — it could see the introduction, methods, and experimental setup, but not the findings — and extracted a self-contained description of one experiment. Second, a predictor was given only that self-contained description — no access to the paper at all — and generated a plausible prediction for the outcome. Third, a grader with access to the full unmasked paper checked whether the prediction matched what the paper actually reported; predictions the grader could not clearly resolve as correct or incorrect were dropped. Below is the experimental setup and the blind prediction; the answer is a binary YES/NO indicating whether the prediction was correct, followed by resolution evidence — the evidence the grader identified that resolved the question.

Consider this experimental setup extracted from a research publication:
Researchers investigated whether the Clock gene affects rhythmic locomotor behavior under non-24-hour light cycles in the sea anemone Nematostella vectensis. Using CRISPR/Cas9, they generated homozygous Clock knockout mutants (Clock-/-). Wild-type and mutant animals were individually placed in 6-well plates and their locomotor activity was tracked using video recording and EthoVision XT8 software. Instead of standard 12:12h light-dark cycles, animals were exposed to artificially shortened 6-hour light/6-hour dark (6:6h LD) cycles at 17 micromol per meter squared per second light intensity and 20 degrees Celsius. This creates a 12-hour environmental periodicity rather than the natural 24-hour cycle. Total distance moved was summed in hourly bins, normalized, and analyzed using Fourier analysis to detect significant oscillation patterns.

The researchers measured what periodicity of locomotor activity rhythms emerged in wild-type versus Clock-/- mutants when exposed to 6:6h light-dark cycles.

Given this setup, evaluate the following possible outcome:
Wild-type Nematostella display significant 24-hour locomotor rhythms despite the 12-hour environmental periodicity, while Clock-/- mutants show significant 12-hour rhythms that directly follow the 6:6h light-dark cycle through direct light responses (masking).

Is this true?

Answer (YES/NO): YES